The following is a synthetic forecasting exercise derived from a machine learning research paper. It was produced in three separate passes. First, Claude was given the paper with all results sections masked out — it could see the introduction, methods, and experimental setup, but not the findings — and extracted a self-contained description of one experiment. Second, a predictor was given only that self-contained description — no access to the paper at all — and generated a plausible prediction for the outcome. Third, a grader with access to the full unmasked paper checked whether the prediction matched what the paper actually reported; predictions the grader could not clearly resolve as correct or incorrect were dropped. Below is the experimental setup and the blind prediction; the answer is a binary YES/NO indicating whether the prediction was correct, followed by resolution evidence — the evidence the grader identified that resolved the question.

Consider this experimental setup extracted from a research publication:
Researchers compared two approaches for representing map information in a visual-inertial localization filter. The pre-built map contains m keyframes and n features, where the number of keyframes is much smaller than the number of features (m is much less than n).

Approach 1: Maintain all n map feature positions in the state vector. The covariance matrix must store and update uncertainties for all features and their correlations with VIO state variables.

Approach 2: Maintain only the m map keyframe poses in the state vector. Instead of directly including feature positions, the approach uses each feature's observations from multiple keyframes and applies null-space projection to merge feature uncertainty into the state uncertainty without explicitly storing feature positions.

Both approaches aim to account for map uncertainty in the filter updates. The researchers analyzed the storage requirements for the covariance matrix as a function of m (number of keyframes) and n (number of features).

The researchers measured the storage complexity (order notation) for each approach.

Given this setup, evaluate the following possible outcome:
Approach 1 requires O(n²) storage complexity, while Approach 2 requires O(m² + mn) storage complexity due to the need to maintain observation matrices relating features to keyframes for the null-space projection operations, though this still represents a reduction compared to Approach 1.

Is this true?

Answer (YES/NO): NO